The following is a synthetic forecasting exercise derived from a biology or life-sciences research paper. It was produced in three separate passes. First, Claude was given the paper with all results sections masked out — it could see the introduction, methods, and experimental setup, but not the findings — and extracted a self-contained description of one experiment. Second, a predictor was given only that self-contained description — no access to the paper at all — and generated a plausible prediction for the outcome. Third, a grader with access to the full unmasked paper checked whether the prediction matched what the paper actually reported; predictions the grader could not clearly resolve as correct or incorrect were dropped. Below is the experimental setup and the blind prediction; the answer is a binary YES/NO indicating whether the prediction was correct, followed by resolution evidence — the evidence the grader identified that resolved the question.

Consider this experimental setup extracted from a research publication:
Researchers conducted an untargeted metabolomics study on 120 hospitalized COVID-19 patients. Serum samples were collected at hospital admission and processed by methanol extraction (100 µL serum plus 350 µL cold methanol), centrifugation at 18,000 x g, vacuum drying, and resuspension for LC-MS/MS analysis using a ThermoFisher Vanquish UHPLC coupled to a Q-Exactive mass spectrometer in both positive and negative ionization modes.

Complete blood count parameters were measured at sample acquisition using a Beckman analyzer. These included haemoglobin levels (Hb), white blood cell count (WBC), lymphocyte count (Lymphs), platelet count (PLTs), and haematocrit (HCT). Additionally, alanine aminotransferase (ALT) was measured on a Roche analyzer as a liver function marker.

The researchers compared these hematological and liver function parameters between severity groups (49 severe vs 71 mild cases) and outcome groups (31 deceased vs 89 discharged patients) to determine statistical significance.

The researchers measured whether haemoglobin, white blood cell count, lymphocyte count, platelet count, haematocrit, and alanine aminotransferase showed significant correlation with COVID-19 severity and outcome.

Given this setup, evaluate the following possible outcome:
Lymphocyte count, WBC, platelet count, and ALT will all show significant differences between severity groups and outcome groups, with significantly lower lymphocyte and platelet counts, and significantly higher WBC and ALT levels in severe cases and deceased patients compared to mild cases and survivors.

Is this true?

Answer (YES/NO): NO